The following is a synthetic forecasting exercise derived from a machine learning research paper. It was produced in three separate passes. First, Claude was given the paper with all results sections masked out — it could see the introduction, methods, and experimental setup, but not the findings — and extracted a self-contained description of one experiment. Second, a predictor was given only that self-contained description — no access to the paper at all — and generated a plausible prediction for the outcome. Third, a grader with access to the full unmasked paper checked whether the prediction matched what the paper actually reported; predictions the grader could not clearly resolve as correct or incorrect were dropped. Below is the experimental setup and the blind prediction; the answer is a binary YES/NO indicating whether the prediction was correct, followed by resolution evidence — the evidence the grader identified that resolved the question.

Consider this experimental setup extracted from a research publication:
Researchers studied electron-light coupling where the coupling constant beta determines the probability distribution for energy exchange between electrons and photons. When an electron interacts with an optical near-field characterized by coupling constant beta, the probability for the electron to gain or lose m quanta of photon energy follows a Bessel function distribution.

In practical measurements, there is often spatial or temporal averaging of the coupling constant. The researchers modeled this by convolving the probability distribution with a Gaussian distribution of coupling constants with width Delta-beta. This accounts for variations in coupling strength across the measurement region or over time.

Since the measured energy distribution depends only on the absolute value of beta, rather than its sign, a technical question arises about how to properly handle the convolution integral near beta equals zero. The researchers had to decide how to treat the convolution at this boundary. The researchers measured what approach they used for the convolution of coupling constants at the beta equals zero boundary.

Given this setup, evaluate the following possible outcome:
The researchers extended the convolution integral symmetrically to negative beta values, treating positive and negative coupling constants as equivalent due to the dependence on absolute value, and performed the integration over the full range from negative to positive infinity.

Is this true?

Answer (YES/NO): NO